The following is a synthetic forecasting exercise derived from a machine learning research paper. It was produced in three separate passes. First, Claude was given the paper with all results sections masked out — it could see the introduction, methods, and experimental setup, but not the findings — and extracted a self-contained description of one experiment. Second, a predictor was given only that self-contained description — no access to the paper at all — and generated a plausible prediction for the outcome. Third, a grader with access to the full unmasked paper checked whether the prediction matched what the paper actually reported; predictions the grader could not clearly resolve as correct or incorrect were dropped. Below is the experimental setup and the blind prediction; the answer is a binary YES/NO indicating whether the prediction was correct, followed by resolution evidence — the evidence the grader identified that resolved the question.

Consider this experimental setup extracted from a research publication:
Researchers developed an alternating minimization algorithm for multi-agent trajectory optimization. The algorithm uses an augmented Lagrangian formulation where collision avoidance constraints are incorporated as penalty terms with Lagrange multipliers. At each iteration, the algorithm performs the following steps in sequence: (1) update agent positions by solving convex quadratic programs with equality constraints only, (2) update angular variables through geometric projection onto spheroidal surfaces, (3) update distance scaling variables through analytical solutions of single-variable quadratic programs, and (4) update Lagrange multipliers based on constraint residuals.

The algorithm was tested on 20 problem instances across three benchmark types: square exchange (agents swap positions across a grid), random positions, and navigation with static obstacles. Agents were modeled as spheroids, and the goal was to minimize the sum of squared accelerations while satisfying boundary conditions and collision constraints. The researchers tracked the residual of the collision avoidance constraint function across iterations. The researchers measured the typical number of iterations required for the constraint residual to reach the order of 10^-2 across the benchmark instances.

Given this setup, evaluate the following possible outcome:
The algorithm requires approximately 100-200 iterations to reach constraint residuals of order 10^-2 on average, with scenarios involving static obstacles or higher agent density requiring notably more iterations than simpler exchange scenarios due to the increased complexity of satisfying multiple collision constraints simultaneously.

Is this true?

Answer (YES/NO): NO